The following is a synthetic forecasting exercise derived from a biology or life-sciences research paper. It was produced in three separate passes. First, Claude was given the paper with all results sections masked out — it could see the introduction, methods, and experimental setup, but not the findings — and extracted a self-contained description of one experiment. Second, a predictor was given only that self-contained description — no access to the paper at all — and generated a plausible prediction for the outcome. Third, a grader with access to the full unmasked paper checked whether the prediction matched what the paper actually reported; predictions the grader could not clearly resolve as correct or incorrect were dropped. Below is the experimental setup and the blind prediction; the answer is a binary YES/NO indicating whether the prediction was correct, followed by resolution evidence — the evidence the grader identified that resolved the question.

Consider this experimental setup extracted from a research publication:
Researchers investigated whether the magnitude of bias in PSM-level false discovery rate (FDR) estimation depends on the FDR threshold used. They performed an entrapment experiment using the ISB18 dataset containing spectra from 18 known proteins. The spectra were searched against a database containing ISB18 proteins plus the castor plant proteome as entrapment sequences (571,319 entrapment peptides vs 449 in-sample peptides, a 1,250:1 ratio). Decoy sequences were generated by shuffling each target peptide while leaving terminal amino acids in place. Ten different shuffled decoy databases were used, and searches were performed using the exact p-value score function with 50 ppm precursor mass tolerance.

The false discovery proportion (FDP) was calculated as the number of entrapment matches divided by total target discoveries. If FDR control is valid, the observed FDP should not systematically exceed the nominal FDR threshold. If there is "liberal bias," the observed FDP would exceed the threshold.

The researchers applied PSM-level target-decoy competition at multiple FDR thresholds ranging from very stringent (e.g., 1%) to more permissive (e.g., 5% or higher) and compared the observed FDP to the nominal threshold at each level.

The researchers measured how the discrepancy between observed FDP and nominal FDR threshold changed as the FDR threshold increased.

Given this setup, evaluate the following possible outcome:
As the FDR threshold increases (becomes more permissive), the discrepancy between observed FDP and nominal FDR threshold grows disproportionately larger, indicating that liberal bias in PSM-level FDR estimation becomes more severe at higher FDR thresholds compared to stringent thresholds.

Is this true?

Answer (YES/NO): NO